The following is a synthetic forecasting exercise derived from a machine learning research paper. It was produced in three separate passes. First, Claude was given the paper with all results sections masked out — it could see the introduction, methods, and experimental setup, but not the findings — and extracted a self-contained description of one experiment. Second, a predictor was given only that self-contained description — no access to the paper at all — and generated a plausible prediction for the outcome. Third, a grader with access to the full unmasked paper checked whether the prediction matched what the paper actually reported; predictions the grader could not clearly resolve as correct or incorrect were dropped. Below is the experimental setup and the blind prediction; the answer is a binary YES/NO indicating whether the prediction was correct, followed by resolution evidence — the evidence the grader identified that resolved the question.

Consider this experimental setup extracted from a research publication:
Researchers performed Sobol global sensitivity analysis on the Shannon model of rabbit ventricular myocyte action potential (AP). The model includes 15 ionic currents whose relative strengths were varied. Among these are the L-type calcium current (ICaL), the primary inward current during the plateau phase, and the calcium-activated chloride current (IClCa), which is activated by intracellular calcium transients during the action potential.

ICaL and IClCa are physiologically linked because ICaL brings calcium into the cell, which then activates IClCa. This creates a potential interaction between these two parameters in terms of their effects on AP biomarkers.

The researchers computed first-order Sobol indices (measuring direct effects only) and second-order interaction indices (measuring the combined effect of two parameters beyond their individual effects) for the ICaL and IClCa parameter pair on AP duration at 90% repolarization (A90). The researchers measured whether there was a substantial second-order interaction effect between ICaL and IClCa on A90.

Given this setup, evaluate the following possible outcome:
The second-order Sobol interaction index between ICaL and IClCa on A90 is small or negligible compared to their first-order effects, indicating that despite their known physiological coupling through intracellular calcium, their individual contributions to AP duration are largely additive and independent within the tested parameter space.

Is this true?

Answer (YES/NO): YES